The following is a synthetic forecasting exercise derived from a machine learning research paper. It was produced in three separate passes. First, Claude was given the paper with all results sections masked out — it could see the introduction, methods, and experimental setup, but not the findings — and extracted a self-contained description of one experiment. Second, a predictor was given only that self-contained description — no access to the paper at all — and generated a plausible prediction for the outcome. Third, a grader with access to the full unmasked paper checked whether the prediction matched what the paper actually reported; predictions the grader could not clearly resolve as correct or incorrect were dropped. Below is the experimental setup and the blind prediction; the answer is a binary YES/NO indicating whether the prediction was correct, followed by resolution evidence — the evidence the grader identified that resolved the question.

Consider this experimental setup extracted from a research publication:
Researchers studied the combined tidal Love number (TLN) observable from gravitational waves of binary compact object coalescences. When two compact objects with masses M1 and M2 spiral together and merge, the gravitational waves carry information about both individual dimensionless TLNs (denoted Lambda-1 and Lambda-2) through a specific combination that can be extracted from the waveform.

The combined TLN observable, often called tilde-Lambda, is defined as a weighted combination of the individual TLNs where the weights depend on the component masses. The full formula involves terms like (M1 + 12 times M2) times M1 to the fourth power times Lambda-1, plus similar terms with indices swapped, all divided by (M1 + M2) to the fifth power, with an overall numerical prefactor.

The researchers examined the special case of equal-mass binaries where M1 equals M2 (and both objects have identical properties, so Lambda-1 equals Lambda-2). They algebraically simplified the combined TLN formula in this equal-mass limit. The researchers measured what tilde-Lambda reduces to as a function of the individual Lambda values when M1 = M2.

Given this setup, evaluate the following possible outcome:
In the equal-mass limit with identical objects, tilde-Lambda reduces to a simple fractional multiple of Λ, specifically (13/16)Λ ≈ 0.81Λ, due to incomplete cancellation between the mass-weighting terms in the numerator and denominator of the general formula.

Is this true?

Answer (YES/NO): NO